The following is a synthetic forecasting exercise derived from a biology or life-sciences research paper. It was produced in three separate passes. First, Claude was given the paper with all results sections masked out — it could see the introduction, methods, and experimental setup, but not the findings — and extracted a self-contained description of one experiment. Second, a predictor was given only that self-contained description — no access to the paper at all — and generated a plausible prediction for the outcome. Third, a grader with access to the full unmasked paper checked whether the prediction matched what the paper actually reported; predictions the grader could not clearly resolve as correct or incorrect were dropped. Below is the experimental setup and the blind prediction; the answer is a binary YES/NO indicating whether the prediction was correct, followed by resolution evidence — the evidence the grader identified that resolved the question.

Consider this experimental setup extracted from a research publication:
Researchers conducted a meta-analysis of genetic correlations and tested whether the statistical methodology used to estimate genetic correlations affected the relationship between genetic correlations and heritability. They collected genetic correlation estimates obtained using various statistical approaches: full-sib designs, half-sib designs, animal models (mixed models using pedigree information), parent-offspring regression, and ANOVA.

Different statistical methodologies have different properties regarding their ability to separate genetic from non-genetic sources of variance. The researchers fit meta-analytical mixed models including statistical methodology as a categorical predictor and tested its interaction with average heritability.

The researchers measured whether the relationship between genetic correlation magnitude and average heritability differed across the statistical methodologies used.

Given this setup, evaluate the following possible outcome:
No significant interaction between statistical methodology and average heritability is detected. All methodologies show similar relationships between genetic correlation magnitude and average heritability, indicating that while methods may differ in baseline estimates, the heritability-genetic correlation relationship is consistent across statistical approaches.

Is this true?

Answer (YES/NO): YES